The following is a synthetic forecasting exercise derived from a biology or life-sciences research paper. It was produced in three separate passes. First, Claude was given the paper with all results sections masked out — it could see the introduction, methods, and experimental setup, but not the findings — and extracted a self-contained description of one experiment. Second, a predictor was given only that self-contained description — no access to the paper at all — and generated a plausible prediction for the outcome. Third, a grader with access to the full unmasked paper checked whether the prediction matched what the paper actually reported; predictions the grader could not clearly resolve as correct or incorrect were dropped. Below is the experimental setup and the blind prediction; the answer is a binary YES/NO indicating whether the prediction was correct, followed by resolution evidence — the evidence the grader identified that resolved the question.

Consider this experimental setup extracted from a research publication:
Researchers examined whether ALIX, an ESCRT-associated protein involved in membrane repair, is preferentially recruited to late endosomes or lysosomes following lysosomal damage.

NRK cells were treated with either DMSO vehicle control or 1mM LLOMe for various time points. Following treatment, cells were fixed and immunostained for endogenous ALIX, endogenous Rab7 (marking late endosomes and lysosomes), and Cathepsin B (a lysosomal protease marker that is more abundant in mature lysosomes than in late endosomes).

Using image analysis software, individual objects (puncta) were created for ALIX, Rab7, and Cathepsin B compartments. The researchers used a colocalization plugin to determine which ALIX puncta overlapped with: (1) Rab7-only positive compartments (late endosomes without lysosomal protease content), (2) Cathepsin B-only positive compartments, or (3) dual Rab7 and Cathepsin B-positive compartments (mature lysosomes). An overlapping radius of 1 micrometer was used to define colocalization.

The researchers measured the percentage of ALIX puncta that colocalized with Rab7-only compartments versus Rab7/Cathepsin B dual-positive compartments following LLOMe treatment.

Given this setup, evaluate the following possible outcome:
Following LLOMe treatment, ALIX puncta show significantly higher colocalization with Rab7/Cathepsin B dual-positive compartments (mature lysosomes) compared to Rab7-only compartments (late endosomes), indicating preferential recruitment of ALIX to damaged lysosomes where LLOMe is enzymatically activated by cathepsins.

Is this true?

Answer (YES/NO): YES